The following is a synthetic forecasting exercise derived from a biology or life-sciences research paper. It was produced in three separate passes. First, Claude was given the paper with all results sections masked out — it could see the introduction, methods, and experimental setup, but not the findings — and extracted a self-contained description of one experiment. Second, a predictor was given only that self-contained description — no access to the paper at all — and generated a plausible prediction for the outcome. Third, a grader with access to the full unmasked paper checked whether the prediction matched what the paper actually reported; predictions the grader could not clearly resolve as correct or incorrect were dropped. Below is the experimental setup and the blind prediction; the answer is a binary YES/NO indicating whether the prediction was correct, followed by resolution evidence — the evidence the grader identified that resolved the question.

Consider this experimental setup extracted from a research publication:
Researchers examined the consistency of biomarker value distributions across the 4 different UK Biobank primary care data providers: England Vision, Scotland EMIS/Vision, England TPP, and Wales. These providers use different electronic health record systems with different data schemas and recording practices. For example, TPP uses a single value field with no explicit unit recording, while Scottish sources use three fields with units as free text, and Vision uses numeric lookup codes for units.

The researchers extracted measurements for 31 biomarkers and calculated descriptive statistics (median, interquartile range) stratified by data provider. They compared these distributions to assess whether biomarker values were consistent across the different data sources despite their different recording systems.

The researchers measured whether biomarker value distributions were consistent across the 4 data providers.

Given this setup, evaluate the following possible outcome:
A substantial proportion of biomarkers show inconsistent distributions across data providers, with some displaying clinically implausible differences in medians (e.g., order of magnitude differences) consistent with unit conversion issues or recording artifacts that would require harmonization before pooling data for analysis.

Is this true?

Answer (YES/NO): NO